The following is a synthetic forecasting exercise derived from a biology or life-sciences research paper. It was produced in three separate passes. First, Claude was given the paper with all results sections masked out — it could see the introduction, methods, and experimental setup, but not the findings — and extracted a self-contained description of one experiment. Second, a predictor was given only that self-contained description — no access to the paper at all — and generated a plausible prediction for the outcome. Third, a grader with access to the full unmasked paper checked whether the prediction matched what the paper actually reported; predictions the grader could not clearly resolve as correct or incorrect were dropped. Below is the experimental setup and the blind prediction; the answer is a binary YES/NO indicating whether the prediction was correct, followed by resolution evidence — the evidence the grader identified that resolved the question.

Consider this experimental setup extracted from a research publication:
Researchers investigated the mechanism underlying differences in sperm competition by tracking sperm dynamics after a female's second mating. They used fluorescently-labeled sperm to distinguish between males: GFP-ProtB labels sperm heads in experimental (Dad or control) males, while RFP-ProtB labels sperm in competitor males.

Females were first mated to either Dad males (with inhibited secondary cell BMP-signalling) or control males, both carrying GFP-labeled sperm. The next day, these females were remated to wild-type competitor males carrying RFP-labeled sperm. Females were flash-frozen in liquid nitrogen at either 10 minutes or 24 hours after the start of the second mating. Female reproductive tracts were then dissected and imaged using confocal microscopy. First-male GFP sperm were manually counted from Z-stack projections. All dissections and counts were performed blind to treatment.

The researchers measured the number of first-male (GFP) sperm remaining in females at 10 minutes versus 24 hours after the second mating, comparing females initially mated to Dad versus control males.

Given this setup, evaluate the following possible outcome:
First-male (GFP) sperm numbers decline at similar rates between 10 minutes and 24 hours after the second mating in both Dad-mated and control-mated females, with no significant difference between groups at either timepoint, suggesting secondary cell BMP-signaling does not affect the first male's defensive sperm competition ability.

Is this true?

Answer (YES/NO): NO